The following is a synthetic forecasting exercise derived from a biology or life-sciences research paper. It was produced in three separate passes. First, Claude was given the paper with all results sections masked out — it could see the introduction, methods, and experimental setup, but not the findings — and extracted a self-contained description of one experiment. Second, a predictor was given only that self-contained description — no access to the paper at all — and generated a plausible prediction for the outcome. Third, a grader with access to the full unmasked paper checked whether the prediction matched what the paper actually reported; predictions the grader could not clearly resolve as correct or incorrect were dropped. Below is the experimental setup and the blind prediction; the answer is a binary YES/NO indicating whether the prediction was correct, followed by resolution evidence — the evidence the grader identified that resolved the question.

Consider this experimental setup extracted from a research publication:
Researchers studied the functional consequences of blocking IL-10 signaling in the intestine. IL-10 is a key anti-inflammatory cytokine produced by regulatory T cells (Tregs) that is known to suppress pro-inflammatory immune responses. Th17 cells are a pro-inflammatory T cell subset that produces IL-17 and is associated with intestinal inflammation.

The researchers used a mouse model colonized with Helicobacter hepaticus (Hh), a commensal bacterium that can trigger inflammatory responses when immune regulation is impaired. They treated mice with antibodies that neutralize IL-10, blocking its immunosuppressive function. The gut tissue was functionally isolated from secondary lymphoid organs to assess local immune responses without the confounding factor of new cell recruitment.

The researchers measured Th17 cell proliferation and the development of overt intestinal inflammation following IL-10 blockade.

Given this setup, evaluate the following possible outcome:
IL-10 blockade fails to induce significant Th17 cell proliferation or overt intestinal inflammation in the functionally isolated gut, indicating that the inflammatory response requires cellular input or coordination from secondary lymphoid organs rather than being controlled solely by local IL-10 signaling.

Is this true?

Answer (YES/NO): NO